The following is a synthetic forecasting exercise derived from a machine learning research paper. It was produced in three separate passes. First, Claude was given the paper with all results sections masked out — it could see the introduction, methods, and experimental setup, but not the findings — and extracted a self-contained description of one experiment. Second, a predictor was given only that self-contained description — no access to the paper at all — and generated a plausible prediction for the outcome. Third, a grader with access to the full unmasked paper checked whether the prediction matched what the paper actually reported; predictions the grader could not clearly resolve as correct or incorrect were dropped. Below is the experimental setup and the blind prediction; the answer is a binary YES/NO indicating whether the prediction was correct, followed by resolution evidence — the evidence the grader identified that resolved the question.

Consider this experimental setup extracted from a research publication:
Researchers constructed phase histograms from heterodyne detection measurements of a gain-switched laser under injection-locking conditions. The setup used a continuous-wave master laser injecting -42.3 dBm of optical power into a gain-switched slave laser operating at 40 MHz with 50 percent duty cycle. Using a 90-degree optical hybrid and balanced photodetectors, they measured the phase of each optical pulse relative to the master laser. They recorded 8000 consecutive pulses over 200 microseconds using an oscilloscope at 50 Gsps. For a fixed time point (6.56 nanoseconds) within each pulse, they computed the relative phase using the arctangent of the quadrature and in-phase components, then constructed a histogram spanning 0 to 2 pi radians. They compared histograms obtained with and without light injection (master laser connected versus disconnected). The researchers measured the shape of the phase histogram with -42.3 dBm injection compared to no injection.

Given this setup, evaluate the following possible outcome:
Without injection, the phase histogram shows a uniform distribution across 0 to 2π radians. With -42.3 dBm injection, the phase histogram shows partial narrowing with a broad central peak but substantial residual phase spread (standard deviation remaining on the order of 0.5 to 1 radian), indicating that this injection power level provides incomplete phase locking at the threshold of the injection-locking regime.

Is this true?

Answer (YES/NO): NO